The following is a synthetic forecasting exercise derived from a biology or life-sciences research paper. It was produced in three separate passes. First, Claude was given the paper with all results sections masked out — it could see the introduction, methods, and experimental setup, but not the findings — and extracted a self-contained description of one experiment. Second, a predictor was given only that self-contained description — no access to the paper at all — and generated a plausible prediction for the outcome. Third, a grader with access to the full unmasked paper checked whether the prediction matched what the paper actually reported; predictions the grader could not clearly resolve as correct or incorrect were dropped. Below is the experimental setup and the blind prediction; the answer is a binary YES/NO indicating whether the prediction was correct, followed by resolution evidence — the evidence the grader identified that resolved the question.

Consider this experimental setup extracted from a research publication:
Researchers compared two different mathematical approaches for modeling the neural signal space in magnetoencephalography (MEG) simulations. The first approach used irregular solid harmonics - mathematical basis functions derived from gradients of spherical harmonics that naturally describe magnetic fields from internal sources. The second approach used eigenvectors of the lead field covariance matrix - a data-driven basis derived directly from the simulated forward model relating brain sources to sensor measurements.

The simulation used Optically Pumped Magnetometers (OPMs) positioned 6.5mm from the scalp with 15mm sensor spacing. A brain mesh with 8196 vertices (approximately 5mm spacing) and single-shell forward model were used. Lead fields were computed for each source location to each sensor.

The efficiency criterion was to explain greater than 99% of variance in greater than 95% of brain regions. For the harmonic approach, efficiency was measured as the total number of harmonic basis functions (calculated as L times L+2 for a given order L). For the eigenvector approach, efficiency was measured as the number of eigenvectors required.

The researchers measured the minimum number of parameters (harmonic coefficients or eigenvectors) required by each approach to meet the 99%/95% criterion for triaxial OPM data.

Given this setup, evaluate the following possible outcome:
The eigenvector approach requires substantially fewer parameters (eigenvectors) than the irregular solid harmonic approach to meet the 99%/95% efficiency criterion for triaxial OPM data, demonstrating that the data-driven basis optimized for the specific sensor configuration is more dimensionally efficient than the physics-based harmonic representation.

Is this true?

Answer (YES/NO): YES